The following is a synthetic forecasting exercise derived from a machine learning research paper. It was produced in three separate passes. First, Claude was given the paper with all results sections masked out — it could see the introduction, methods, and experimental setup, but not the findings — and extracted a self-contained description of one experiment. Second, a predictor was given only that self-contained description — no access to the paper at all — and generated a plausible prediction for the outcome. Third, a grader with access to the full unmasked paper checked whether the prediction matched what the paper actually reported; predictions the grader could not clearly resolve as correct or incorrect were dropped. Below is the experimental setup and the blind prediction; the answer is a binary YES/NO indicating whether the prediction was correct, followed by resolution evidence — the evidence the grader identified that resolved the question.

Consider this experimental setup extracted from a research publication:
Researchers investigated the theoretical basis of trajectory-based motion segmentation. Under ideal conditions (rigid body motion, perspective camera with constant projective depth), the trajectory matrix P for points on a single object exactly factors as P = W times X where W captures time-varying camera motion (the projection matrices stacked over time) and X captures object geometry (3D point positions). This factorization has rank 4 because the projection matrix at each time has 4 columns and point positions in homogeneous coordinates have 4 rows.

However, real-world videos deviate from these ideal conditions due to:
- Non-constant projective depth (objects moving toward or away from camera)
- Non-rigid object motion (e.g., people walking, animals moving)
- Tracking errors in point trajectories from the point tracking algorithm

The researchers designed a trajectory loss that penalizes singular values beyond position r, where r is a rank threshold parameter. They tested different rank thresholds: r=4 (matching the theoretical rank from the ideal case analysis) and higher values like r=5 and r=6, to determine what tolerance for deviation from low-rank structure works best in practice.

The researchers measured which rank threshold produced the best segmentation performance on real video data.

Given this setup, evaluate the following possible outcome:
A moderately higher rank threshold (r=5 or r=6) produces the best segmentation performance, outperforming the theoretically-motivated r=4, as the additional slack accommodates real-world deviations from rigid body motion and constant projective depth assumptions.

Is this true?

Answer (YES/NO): NO